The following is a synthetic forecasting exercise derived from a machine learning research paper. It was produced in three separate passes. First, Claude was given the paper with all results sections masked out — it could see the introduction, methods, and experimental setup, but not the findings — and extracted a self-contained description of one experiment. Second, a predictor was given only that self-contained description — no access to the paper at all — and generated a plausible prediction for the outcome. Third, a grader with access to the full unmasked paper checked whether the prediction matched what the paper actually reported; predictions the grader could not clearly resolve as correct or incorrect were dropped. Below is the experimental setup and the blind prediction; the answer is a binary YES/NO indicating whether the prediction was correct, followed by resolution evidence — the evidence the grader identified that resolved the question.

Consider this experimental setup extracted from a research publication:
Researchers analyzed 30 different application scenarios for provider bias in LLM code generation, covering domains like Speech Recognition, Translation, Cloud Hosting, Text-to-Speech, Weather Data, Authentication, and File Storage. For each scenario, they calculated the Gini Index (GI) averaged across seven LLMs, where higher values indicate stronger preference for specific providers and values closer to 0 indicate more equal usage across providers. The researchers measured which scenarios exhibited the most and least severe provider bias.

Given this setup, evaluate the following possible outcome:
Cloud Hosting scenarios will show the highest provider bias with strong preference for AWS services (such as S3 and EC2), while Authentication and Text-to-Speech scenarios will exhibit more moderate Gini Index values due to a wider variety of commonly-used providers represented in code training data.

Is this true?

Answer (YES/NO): NO